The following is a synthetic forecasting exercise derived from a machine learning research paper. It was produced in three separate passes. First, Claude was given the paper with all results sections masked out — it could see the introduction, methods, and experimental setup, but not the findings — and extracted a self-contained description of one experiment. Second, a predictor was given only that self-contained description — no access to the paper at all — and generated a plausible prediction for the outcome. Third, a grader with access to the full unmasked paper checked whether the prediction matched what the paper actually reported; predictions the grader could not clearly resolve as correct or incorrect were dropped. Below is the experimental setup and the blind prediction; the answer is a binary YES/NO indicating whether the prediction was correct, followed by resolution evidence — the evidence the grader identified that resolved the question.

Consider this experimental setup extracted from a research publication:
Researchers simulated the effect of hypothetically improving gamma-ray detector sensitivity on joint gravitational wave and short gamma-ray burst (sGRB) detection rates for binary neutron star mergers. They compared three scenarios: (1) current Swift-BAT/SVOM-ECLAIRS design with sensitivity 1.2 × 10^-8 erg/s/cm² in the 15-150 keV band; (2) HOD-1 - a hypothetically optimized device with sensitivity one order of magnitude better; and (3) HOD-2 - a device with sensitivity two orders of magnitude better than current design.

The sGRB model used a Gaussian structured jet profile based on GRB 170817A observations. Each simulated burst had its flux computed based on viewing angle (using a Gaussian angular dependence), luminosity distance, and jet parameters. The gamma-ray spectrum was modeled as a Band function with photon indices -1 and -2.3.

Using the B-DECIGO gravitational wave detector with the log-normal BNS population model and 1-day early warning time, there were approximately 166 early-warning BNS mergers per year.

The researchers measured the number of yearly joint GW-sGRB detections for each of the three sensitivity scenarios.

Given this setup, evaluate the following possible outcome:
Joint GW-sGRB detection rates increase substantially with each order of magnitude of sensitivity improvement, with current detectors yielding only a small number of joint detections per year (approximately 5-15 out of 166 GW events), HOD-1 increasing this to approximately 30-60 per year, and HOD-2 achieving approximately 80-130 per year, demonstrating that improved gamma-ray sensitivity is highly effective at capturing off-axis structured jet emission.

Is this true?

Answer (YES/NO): NO